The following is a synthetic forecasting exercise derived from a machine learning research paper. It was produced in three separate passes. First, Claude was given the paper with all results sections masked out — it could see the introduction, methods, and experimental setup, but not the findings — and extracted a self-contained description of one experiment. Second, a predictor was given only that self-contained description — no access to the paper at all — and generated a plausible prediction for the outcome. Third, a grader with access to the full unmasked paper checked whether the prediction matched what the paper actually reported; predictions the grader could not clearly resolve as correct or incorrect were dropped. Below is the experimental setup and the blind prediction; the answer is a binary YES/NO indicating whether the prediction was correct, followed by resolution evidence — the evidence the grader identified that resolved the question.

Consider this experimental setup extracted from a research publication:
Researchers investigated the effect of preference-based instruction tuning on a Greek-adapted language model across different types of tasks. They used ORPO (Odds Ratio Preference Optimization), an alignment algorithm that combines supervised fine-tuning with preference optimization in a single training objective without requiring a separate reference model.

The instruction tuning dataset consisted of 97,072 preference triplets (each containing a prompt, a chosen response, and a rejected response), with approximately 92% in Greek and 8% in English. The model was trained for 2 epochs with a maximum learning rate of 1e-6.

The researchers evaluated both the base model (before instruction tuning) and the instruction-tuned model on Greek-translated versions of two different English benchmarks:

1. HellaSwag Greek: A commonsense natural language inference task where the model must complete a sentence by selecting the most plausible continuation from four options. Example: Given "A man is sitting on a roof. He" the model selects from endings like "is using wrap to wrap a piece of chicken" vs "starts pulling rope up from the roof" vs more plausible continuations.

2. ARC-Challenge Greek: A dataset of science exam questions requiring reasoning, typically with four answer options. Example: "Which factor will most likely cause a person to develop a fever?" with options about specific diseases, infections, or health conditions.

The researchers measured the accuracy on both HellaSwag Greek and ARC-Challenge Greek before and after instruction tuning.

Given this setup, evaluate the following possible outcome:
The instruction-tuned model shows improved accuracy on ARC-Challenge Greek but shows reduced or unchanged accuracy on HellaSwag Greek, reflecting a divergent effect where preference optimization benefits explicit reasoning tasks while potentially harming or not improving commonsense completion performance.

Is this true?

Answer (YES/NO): NO